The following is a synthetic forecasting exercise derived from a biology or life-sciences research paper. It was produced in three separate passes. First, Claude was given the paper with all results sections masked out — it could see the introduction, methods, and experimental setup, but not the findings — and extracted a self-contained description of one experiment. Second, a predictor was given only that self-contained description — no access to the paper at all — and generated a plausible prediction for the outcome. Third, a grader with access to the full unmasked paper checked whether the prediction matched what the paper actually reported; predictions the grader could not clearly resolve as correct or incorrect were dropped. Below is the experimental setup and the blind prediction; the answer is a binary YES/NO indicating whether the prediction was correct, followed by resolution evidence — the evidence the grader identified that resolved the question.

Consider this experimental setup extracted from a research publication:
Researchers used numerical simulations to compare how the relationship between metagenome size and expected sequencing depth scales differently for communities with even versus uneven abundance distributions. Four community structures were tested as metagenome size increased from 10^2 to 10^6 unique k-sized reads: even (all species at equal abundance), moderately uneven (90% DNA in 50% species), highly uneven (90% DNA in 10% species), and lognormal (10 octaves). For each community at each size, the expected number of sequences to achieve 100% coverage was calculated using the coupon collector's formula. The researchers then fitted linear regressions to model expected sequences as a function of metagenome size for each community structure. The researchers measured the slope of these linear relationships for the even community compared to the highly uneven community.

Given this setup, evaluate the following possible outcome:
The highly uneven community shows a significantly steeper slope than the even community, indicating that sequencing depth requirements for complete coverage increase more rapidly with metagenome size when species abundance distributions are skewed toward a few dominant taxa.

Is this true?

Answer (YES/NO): NO